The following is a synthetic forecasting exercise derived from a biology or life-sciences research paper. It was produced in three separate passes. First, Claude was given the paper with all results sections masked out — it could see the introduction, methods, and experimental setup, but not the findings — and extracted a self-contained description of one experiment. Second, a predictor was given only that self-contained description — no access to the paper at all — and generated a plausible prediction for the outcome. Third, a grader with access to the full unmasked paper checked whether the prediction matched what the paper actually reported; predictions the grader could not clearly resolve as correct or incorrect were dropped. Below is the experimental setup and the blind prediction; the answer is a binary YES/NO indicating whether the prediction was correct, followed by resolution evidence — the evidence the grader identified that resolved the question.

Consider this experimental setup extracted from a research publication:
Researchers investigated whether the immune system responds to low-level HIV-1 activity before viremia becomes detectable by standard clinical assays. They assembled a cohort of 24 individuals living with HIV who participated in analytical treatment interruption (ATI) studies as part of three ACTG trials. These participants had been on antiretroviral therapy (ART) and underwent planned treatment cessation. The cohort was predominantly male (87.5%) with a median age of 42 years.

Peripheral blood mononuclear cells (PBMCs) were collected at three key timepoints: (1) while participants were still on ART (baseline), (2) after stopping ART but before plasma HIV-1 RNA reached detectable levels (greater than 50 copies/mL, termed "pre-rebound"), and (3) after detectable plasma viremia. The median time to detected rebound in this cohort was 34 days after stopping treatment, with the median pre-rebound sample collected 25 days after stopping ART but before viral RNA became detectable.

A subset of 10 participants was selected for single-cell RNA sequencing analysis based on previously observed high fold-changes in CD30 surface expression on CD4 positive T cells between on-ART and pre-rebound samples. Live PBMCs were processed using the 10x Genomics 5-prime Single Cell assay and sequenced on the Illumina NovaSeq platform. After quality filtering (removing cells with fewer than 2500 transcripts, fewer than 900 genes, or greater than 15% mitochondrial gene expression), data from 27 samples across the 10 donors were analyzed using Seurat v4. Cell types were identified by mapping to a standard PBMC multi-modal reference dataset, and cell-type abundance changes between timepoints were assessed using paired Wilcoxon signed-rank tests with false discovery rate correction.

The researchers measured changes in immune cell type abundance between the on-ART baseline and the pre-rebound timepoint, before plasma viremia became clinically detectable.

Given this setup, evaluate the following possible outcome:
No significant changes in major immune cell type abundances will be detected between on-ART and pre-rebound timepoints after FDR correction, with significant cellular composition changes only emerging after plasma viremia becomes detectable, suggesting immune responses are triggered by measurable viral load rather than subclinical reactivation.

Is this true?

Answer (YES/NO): NO